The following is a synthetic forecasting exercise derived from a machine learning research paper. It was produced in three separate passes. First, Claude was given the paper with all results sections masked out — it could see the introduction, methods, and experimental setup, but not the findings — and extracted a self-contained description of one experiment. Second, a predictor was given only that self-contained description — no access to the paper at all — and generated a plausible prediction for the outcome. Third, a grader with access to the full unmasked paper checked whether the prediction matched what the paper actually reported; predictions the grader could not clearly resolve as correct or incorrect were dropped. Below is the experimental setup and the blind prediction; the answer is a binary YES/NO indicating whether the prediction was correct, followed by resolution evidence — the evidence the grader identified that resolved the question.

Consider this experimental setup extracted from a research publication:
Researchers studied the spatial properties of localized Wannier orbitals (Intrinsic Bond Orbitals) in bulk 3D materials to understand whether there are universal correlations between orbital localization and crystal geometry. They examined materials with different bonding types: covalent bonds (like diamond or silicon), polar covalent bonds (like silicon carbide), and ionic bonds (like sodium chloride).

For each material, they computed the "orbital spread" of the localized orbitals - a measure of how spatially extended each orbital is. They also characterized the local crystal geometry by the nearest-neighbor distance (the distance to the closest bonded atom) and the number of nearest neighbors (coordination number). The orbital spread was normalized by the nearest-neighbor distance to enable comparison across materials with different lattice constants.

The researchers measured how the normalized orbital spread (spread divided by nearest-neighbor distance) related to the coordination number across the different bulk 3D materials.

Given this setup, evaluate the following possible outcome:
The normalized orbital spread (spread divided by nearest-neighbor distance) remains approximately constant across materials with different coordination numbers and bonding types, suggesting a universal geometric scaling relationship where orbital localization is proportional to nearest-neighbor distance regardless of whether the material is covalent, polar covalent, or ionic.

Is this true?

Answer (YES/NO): NO